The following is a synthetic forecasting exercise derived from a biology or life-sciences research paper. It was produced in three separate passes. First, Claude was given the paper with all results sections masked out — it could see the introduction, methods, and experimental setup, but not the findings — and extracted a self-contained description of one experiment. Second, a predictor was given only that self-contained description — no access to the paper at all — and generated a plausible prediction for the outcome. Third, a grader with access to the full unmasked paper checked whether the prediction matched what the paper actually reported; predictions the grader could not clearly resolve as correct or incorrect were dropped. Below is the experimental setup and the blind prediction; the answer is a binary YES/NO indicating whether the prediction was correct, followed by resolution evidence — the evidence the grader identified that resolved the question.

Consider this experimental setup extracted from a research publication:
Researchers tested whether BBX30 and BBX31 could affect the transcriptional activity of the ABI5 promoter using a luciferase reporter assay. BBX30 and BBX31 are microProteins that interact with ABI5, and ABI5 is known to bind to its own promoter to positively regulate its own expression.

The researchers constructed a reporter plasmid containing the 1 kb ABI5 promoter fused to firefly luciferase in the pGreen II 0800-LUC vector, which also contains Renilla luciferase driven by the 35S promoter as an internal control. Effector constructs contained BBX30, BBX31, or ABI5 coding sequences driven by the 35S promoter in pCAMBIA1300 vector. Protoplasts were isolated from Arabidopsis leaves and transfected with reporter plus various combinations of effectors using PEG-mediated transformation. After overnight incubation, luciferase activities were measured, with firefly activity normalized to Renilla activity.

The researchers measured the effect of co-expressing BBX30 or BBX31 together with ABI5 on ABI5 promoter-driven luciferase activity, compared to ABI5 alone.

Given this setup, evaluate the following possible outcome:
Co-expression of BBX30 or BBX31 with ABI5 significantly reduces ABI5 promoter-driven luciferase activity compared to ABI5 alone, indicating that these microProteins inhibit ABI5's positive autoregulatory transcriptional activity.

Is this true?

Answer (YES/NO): NO